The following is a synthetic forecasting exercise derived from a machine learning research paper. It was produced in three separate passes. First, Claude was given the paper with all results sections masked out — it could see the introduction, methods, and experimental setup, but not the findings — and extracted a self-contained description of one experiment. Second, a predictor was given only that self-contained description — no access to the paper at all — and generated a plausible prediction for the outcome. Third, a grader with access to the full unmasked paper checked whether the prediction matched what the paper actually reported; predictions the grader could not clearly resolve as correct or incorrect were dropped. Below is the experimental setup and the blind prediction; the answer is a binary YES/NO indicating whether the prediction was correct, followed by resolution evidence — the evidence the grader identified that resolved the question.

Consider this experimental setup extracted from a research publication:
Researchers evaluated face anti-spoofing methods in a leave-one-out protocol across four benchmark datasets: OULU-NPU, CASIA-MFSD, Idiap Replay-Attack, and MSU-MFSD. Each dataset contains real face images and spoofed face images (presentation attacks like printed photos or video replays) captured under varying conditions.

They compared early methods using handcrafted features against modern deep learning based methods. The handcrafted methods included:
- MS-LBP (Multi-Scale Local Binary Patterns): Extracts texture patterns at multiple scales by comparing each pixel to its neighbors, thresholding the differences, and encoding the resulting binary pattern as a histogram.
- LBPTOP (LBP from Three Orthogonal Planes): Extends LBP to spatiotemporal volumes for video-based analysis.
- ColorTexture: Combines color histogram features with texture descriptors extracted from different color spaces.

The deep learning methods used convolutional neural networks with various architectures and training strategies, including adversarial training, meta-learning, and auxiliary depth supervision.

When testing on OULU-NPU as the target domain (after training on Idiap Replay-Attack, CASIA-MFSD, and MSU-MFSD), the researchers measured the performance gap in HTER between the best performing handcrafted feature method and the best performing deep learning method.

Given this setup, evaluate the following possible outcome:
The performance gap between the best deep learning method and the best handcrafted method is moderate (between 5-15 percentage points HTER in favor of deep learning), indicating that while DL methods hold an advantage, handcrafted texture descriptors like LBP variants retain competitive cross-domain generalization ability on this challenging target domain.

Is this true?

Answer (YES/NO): NO